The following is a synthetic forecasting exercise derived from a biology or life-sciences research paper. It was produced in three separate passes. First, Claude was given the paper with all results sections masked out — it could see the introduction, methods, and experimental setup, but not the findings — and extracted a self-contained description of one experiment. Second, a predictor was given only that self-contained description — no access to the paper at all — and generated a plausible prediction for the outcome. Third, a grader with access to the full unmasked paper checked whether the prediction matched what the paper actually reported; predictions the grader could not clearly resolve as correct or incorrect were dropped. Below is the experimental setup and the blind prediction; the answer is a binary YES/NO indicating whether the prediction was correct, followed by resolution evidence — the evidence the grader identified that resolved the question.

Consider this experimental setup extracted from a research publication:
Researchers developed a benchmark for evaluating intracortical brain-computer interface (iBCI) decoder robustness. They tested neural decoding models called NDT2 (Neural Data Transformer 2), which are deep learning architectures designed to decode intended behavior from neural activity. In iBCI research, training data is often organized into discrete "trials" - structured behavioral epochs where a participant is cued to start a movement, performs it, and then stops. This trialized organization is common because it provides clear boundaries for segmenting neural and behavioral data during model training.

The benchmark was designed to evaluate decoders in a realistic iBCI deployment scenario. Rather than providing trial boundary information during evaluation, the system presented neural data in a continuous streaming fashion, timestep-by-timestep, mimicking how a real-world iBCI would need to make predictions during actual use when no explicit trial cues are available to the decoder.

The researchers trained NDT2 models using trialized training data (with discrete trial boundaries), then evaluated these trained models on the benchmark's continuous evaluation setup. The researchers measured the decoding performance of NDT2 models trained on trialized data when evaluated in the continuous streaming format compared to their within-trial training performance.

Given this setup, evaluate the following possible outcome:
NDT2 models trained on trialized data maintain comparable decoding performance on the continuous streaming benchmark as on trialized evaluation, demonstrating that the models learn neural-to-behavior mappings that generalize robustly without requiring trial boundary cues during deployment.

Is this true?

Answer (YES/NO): NO